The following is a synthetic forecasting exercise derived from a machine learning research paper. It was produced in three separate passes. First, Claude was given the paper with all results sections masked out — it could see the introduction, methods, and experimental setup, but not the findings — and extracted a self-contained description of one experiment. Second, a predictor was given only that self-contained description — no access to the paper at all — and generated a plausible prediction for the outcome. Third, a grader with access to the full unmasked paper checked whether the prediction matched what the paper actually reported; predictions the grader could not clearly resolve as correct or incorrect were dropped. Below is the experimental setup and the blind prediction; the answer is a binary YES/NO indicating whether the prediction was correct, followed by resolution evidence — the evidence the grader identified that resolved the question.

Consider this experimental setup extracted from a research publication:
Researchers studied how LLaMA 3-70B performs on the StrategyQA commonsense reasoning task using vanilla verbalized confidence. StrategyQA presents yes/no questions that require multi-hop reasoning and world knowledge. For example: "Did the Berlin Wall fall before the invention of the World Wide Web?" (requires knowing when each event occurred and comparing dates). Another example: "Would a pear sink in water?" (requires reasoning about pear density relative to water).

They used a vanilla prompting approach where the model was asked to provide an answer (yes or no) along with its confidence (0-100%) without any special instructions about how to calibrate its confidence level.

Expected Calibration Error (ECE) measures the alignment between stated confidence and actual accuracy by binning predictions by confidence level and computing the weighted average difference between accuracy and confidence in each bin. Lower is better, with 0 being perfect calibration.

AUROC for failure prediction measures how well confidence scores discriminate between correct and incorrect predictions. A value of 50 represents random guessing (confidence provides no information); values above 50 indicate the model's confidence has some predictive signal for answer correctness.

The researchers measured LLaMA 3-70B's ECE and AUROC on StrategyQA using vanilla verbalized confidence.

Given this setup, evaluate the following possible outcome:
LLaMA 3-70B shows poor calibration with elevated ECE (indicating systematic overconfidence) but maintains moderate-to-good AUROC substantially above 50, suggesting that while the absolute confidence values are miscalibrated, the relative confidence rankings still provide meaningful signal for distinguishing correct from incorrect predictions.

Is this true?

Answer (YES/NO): NO